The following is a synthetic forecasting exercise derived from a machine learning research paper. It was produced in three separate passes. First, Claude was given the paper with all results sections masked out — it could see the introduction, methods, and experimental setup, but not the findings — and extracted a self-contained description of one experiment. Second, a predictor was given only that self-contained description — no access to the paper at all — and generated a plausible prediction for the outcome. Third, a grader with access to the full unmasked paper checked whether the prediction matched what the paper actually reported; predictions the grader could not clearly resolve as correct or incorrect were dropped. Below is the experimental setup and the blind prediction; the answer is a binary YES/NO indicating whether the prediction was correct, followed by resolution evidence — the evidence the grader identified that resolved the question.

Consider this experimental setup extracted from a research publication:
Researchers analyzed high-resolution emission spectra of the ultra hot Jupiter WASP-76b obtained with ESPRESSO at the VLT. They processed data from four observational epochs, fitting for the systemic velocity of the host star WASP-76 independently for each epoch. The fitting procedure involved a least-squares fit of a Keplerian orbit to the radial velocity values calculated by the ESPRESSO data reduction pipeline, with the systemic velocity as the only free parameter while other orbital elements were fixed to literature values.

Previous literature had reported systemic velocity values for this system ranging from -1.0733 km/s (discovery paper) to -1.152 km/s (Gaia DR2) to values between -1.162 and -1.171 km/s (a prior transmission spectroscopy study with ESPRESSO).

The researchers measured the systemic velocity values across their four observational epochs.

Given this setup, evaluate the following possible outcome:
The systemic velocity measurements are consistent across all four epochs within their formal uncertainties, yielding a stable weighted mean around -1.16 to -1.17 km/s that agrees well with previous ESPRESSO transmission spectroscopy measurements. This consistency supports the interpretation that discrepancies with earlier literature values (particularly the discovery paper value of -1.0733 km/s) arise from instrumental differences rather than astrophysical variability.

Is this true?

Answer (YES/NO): NO